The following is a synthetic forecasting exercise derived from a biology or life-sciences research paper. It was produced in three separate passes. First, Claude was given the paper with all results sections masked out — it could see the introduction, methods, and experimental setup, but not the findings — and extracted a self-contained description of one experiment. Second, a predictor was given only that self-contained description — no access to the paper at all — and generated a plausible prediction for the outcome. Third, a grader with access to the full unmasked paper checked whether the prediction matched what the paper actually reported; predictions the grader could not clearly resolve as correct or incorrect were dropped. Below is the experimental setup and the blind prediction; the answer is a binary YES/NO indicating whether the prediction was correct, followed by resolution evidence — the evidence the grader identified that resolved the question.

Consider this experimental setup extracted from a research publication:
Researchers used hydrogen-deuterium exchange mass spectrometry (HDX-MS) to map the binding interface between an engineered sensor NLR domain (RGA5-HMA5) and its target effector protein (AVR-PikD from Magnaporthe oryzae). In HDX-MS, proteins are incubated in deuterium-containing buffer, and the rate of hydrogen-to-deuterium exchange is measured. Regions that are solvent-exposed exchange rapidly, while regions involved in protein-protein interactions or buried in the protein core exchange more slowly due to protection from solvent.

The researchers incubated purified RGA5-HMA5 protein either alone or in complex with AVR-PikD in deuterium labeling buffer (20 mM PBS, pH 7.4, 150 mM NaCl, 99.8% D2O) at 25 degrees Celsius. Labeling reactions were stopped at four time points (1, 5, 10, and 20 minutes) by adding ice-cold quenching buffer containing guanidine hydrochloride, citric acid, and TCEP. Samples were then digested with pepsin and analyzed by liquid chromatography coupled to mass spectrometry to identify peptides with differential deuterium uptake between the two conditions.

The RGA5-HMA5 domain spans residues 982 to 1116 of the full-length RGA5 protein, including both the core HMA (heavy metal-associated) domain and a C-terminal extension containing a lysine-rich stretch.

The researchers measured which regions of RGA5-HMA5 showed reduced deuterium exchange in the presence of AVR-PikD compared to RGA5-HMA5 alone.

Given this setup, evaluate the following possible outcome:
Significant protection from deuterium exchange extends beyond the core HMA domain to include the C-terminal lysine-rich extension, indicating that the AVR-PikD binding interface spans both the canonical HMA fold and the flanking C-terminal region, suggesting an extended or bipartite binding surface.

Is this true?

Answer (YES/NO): YES